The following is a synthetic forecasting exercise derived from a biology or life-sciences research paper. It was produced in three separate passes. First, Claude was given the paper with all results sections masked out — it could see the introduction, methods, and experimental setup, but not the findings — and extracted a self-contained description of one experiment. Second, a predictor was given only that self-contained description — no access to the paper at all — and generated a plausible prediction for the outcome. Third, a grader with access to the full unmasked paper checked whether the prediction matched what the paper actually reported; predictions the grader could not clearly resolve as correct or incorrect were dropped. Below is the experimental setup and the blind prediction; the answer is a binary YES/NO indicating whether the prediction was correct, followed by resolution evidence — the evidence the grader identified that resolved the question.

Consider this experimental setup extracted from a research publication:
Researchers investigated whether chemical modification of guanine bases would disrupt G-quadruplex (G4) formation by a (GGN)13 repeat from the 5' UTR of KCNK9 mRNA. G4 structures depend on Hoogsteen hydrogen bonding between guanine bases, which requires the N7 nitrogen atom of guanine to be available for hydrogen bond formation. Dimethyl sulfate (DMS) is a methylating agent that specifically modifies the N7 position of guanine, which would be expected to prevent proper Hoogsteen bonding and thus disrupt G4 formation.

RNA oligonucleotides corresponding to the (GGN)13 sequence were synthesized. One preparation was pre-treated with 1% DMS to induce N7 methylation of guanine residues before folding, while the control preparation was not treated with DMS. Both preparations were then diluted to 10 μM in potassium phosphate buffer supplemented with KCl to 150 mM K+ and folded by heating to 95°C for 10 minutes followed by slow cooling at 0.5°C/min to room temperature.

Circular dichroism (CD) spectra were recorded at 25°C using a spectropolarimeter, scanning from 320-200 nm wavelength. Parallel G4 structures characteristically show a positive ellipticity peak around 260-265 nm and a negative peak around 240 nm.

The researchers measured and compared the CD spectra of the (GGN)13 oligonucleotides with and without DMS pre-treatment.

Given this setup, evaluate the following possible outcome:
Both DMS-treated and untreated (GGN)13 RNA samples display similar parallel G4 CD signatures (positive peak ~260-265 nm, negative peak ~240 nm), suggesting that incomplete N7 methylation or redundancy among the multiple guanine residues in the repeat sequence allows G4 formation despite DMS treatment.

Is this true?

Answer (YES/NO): NO